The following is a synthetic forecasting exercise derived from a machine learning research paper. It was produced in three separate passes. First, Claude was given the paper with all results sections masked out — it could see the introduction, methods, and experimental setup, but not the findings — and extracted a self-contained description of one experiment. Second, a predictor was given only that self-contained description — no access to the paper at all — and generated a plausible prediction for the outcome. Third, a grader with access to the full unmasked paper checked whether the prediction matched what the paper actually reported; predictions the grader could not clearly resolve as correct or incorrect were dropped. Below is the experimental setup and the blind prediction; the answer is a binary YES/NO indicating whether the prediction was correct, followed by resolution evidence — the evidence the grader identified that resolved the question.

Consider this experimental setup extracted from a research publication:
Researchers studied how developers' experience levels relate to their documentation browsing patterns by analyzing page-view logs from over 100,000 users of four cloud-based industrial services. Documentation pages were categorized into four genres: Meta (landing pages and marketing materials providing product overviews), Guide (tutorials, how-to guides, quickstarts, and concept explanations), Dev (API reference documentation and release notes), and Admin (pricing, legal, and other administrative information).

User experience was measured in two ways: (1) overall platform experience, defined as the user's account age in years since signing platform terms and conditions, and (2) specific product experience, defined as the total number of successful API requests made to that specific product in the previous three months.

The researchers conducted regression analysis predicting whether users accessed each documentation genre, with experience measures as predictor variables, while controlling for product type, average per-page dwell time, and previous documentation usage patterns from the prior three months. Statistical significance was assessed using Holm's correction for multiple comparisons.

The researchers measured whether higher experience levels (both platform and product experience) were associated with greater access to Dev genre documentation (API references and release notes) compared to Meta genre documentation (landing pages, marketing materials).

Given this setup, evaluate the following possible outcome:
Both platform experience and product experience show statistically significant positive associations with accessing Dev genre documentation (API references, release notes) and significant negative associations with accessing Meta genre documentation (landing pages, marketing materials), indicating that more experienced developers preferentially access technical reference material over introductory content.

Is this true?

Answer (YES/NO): YES